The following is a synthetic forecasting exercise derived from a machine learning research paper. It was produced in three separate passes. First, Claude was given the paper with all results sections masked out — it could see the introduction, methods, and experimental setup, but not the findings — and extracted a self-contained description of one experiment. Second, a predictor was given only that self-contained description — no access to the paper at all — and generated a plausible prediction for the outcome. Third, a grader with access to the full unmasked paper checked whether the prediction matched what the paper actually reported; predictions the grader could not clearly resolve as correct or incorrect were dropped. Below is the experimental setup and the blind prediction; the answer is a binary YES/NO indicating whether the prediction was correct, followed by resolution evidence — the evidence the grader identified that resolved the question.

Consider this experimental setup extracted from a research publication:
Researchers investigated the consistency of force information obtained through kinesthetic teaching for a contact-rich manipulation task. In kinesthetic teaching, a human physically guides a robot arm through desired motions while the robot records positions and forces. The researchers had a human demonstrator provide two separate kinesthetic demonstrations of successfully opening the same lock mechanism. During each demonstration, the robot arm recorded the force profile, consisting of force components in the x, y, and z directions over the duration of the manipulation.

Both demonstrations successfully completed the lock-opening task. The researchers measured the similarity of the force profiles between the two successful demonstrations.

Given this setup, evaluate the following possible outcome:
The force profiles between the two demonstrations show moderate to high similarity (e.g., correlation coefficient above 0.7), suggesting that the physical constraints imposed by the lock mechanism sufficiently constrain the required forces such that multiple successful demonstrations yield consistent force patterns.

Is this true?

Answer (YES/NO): NO